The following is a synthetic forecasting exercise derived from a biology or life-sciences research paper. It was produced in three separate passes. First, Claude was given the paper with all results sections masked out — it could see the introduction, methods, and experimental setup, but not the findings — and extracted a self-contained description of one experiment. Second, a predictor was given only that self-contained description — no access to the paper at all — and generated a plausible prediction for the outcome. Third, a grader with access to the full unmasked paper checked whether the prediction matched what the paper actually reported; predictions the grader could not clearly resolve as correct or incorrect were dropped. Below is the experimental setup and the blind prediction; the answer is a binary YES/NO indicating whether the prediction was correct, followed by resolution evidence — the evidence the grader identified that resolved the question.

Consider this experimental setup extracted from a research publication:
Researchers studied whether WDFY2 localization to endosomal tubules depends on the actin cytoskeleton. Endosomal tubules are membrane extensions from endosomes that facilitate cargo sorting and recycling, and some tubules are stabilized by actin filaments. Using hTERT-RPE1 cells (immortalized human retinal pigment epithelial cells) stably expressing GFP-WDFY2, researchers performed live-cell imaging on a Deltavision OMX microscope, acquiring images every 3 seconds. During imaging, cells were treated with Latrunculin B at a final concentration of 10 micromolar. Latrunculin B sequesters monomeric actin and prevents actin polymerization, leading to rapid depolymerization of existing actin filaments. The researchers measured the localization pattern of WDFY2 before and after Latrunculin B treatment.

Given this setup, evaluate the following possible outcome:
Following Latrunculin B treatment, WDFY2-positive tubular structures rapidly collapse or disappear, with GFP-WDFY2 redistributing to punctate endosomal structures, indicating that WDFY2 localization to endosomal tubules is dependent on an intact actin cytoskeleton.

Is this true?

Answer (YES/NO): NO